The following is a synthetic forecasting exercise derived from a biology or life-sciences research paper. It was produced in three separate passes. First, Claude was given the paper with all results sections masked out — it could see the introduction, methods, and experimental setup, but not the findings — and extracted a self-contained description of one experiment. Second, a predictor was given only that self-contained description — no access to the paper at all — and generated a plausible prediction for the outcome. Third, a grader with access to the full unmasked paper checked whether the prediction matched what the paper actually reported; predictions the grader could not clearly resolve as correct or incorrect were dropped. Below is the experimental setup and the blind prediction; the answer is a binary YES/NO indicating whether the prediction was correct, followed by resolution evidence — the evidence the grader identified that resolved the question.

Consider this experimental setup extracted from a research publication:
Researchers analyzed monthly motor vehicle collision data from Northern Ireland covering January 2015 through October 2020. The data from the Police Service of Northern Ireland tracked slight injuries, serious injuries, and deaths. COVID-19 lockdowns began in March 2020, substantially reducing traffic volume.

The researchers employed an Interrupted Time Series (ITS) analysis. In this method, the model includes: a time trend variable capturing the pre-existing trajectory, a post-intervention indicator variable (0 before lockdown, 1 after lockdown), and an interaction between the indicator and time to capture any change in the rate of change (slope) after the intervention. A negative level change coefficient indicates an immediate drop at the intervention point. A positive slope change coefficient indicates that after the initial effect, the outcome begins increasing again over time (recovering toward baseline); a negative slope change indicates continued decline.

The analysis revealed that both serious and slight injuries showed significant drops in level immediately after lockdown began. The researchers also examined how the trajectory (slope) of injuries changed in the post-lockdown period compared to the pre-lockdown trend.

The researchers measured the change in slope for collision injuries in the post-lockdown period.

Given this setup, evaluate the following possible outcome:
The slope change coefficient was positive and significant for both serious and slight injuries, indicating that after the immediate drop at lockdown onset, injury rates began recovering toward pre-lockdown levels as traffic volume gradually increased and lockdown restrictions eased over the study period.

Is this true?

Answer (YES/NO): YES